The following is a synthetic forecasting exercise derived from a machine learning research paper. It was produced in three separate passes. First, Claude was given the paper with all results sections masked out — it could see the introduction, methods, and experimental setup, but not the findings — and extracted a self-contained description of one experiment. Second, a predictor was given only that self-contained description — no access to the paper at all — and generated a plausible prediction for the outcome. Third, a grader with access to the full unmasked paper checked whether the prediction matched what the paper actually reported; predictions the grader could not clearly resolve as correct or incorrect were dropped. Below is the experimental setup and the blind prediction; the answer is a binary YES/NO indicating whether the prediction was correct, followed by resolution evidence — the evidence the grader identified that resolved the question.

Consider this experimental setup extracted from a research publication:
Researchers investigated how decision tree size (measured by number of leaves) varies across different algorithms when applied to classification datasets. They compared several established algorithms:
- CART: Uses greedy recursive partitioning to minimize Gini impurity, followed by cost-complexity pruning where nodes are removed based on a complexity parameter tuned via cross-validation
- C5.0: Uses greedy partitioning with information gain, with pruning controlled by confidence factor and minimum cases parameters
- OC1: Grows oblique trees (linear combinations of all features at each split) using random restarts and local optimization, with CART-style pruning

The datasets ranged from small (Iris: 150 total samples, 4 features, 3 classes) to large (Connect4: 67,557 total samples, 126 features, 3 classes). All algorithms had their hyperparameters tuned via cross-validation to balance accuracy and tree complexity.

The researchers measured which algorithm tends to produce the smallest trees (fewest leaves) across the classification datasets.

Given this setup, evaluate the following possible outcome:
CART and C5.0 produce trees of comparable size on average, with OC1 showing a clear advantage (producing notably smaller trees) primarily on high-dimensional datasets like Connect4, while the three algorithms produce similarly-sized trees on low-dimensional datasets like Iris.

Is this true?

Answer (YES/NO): NO